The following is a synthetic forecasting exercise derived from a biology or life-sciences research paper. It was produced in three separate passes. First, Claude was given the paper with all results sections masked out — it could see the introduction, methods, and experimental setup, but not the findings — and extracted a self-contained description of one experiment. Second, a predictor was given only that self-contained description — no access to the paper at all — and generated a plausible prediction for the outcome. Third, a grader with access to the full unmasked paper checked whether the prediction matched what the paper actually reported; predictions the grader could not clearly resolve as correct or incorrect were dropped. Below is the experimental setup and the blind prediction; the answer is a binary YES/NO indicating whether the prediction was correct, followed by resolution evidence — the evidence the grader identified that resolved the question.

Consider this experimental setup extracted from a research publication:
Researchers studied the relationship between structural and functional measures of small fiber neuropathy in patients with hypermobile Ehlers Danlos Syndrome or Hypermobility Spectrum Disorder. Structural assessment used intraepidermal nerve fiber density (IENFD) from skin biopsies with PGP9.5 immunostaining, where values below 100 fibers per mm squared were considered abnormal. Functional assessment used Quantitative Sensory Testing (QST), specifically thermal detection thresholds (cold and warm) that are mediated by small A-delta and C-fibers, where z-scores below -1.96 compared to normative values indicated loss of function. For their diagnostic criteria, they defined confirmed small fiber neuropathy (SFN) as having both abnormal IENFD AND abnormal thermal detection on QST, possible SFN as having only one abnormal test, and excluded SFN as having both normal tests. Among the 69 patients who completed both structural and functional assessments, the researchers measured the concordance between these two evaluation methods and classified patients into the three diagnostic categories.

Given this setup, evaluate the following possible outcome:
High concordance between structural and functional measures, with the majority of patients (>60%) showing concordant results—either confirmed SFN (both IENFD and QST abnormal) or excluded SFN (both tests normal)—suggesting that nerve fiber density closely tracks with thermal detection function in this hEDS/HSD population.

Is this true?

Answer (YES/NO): NO